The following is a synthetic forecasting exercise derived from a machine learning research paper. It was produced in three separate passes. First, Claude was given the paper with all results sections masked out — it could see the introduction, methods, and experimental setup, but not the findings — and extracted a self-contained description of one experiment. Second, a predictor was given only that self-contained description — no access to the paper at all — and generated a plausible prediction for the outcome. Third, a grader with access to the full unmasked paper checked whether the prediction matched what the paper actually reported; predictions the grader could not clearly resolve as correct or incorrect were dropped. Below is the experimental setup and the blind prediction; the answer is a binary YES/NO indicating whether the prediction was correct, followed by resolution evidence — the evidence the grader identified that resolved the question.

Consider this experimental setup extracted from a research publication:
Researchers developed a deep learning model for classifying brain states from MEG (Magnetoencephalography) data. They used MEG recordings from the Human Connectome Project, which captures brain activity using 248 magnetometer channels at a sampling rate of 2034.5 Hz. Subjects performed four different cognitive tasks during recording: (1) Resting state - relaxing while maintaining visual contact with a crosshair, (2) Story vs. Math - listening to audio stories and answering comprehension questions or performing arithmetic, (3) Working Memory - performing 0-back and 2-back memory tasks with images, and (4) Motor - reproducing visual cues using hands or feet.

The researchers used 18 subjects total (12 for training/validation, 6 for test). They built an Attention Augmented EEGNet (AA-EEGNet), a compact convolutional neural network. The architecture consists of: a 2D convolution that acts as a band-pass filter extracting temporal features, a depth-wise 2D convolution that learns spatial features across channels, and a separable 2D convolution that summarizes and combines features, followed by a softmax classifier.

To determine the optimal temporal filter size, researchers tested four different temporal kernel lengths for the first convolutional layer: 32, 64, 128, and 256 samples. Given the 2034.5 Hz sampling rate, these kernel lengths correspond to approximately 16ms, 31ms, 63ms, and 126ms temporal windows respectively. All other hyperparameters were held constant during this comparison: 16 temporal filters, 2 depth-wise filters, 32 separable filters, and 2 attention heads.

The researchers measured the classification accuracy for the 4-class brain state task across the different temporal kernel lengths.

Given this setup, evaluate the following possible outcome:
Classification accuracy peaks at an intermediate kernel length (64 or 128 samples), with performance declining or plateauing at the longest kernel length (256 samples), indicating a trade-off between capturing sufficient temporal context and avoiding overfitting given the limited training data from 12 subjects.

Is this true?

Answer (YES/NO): YES